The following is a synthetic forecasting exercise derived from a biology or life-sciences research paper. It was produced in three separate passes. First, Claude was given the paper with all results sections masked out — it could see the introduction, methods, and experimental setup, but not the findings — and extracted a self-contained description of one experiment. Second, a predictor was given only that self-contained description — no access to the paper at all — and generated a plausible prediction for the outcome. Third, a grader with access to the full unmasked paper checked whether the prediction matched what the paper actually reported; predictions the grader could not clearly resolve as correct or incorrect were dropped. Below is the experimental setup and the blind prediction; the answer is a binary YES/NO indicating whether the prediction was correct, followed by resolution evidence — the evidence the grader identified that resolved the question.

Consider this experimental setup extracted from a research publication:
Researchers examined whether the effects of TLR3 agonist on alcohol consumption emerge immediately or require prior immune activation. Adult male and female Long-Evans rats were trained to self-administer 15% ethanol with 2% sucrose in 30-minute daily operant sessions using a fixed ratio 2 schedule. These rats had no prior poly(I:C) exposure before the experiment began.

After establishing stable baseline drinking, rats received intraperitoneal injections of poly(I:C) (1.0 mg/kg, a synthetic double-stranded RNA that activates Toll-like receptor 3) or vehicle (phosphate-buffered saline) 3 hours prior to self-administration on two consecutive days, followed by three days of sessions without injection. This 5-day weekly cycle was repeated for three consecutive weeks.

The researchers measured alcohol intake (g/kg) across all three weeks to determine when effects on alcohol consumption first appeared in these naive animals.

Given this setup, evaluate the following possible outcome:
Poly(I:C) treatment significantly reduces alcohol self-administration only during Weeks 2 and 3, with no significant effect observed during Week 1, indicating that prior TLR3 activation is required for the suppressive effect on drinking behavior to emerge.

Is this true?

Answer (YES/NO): NO